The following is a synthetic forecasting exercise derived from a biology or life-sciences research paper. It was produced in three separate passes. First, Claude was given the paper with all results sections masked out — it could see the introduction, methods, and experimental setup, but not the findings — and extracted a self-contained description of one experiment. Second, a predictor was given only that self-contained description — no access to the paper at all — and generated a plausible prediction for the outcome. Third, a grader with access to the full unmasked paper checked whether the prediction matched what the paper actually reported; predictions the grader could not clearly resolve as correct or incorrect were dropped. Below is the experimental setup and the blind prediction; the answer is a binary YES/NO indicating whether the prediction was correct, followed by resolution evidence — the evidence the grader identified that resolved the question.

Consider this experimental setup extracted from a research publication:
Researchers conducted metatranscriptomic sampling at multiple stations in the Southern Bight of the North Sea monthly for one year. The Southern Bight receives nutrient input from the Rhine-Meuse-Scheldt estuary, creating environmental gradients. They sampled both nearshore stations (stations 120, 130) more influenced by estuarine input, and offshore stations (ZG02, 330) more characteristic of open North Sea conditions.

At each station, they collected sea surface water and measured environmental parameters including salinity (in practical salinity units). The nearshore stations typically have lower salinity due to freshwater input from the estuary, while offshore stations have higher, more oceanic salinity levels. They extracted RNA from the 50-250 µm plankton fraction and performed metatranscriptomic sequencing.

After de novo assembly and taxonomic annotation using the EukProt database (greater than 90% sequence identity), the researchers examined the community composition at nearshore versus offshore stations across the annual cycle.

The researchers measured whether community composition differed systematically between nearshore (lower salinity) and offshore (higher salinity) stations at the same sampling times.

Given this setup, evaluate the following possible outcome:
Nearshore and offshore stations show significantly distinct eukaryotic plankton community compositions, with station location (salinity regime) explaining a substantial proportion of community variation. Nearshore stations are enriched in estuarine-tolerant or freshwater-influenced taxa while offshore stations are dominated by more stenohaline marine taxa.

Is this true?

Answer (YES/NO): NO